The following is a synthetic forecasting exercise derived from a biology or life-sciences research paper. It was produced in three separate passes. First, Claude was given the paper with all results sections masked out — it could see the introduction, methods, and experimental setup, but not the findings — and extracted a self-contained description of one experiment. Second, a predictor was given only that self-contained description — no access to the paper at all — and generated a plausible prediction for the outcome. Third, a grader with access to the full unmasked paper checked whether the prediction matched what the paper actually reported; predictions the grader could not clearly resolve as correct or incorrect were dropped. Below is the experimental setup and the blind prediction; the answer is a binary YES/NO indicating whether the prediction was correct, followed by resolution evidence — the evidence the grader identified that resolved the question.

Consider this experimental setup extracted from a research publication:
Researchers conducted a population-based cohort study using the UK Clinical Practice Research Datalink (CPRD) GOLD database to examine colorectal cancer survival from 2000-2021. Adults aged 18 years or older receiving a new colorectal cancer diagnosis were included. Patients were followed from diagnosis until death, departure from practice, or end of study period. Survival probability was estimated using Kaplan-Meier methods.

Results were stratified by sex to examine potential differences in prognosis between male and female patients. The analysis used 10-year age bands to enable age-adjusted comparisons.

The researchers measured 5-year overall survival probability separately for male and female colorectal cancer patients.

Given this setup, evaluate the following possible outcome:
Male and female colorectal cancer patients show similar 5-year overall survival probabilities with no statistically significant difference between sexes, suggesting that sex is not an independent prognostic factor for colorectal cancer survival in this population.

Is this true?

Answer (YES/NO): NO